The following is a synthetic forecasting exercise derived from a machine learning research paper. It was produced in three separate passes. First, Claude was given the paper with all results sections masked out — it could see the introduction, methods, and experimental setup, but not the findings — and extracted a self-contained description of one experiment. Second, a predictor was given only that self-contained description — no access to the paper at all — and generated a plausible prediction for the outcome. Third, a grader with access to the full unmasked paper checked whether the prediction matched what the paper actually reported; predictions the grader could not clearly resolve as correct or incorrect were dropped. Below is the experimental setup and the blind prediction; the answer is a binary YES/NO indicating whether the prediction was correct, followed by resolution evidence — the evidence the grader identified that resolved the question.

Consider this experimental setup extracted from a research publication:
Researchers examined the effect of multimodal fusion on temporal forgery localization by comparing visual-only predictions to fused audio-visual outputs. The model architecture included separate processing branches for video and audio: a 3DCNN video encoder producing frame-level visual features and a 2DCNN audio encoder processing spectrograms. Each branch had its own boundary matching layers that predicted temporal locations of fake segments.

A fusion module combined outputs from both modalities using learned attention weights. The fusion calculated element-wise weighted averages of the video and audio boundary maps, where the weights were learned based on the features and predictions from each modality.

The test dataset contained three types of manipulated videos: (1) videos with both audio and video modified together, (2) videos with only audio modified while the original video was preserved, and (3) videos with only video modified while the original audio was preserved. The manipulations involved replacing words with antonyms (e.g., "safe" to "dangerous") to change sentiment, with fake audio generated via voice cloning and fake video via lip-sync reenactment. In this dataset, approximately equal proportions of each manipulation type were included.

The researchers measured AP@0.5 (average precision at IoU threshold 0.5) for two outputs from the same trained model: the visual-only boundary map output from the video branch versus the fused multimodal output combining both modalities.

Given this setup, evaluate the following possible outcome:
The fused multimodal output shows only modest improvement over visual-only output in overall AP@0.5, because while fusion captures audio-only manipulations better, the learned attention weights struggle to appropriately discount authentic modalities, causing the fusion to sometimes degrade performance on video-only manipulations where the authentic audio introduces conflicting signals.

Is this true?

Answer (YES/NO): NO